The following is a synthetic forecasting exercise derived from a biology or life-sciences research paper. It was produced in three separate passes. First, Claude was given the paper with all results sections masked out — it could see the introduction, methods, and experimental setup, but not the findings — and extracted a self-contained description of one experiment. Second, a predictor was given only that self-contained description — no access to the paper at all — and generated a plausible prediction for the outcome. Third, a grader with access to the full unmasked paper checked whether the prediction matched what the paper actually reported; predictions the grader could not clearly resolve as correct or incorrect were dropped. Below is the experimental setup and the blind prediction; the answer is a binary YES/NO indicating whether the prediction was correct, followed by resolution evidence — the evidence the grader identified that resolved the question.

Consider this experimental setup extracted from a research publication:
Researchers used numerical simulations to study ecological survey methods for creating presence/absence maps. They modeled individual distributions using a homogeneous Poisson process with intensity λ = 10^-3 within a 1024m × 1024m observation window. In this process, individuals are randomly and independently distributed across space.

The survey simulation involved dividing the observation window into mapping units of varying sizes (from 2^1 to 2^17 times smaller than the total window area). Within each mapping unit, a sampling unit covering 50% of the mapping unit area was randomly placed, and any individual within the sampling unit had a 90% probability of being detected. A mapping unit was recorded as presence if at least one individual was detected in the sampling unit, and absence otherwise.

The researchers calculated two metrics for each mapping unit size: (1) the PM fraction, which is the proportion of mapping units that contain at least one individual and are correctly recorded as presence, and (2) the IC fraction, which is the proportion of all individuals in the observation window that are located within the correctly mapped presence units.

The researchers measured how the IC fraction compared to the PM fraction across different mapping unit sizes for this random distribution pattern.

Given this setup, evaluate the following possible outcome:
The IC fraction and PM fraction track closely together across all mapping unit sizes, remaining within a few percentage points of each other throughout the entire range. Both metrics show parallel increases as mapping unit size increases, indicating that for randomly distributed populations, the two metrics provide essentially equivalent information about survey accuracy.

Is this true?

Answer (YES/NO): YES